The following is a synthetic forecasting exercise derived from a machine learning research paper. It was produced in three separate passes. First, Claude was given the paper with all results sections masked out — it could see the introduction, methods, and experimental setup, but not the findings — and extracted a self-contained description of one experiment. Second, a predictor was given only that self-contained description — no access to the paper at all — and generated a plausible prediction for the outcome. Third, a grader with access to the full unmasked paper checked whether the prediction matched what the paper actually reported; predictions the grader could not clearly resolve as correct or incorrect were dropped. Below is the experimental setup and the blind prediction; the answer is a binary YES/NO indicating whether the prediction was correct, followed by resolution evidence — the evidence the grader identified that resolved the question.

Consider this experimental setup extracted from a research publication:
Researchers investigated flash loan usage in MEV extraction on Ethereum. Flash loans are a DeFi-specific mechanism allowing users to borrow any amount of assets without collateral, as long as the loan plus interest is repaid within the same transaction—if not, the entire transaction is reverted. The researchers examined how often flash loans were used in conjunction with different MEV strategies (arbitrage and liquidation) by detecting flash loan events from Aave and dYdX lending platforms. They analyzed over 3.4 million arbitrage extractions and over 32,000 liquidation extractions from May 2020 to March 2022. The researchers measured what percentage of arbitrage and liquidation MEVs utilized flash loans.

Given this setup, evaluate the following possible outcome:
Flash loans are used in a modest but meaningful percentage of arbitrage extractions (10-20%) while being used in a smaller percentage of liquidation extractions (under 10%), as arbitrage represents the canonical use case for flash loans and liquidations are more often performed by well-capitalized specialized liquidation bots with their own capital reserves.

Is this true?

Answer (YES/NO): NO